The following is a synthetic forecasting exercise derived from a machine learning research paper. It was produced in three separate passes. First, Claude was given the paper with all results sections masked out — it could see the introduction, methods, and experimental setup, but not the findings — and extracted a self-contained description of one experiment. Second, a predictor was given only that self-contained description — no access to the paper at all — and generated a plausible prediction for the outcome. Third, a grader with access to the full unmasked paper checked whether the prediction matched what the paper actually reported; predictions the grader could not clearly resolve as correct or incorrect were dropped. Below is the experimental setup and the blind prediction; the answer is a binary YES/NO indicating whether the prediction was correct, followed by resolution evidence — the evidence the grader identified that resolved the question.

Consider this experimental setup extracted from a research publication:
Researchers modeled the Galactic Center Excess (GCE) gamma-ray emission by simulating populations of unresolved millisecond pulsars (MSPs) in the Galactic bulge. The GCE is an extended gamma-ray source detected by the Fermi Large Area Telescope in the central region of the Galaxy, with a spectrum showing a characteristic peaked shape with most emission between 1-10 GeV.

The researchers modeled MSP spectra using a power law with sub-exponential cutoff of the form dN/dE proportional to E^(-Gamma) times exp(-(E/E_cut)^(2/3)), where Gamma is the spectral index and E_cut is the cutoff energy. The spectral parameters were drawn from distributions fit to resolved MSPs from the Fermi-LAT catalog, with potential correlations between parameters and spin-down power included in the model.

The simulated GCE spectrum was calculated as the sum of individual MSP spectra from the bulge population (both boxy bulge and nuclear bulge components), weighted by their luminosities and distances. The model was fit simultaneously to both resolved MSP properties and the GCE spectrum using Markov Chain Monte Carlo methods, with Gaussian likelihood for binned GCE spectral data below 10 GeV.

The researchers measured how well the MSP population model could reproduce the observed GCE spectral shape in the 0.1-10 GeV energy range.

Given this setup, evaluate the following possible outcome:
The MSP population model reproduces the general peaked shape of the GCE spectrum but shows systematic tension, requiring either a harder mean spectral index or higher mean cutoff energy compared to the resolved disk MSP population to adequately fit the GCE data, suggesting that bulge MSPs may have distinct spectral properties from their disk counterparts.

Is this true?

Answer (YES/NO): NO